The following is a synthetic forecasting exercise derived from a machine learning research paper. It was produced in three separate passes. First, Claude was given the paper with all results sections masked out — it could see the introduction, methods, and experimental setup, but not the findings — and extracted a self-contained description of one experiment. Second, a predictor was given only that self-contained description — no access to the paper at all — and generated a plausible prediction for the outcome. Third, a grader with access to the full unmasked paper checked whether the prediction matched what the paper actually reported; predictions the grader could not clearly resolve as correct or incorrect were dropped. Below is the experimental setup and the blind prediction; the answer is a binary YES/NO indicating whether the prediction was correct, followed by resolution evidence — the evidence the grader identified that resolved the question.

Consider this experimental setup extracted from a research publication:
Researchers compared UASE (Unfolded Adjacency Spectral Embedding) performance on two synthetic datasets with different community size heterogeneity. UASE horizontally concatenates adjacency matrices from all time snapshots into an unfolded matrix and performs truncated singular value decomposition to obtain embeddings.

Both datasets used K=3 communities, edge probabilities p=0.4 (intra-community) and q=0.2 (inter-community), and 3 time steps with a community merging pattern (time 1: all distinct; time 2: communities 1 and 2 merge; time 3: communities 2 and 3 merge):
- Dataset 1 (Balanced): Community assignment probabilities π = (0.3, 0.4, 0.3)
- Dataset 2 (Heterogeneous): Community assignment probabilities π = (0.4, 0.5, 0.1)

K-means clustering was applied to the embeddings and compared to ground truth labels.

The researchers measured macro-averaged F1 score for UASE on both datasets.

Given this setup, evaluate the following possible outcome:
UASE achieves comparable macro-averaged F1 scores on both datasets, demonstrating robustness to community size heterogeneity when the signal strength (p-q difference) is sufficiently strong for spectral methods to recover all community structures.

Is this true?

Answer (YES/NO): NO